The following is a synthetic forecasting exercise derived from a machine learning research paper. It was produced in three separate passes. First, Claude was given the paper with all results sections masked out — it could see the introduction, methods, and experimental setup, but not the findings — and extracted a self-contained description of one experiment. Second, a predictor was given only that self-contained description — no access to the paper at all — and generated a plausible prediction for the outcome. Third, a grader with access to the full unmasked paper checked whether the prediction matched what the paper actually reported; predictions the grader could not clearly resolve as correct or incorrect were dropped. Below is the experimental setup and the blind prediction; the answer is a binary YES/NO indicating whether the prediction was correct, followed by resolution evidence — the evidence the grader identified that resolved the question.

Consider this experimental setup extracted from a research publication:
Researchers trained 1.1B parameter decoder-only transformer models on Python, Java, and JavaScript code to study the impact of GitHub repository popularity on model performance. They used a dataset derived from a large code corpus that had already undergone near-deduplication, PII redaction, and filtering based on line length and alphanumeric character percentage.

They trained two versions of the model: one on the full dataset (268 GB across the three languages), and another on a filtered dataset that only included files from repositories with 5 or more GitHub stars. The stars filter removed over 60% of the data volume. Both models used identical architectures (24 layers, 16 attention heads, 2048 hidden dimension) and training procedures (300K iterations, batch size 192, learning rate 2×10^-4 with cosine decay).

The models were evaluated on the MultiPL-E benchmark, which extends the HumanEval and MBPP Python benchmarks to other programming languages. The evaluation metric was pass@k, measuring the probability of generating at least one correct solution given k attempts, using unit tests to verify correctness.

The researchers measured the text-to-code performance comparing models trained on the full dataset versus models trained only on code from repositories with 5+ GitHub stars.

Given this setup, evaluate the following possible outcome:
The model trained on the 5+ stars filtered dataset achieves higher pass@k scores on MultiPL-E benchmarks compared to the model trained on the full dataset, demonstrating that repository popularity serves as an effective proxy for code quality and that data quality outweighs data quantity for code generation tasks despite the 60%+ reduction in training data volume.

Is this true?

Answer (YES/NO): NO